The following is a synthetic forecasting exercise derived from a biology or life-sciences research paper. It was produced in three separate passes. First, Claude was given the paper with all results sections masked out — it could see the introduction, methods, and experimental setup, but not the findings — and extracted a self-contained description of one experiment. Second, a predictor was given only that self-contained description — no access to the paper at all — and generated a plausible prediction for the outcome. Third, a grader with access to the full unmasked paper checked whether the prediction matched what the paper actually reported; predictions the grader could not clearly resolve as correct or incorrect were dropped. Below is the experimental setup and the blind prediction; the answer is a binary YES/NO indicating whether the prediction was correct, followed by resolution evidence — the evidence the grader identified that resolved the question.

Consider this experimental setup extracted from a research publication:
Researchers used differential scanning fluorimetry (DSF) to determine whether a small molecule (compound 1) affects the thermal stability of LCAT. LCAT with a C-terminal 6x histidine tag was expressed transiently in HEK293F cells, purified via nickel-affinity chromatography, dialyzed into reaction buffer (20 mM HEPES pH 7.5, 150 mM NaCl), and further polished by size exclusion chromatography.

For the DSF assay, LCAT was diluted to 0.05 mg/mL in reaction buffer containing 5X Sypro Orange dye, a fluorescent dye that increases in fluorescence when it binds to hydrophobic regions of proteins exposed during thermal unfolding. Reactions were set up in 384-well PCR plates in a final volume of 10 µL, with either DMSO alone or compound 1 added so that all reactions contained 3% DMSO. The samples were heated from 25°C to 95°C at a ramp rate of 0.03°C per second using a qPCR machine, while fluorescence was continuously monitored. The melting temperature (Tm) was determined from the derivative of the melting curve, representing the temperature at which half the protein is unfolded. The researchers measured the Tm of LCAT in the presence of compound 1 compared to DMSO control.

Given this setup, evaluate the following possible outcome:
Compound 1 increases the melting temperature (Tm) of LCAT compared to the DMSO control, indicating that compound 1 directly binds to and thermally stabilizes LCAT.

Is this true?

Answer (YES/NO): YES